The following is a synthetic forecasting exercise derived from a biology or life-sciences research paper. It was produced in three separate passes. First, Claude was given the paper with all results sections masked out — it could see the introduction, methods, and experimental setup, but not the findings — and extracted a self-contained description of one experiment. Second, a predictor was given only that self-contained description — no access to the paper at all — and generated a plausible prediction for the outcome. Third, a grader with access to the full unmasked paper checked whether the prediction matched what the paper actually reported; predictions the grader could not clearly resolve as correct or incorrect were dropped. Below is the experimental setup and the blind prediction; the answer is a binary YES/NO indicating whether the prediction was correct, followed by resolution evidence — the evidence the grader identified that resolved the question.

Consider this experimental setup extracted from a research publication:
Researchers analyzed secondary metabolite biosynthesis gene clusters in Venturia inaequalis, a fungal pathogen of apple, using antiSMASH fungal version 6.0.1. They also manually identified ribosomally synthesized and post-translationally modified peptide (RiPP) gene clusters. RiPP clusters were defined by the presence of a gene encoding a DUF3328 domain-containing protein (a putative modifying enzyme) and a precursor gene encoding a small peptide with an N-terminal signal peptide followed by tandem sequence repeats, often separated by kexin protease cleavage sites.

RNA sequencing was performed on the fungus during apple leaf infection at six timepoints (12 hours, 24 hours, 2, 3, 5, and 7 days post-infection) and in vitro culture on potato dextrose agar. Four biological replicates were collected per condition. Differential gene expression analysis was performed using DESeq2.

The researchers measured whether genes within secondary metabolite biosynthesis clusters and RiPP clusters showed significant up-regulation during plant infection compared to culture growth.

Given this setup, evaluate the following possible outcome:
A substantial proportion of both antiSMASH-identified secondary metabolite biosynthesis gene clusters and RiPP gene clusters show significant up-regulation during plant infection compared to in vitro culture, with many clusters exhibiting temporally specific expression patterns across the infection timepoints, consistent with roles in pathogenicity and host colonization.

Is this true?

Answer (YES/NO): NO